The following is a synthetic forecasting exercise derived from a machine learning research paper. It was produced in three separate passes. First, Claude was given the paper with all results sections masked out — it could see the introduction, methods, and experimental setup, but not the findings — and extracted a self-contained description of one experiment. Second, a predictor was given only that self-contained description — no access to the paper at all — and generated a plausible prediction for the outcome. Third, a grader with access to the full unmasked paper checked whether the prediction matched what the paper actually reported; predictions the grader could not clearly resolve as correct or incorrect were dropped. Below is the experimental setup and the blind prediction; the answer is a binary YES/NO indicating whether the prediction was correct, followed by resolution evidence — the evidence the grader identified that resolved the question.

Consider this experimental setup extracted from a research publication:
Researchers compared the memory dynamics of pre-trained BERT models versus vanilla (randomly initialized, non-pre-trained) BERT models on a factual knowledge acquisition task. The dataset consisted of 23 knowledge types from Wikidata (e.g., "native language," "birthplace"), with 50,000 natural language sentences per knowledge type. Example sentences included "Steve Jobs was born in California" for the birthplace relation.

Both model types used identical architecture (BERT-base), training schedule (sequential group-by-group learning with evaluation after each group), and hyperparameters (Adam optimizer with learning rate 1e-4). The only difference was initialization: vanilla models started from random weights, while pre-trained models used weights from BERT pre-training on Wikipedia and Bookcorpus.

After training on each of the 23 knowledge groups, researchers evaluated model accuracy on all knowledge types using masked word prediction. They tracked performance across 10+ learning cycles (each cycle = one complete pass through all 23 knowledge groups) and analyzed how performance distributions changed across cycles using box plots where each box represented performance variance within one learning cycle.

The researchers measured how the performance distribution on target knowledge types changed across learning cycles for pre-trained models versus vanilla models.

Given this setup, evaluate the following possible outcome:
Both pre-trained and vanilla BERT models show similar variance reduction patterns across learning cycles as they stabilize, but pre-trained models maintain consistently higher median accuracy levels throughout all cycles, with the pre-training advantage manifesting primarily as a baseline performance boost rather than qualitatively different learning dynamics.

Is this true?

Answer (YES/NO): NO